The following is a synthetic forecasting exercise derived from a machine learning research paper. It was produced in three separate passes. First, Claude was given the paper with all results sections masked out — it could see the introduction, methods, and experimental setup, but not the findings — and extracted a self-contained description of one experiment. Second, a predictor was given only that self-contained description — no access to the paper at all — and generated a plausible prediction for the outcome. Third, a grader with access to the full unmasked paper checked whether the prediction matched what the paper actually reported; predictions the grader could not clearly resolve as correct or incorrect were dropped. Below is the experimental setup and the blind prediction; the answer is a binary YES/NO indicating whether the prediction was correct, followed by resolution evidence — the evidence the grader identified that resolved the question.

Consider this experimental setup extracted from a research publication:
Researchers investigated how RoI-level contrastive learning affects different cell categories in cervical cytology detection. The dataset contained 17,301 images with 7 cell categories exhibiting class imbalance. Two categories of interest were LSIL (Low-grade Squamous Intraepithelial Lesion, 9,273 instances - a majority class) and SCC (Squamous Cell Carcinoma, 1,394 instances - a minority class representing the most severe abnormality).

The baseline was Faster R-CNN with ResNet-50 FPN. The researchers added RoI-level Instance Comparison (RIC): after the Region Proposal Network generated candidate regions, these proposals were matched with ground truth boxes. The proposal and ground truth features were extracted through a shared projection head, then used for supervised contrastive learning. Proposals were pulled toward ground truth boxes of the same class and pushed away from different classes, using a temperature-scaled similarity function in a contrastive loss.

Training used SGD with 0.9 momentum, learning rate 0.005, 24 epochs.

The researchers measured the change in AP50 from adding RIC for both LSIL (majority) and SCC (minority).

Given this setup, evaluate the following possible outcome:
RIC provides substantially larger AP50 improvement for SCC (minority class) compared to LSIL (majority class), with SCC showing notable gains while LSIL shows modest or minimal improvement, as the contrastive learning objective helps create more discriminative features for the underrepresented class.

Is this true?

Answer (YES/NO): NO